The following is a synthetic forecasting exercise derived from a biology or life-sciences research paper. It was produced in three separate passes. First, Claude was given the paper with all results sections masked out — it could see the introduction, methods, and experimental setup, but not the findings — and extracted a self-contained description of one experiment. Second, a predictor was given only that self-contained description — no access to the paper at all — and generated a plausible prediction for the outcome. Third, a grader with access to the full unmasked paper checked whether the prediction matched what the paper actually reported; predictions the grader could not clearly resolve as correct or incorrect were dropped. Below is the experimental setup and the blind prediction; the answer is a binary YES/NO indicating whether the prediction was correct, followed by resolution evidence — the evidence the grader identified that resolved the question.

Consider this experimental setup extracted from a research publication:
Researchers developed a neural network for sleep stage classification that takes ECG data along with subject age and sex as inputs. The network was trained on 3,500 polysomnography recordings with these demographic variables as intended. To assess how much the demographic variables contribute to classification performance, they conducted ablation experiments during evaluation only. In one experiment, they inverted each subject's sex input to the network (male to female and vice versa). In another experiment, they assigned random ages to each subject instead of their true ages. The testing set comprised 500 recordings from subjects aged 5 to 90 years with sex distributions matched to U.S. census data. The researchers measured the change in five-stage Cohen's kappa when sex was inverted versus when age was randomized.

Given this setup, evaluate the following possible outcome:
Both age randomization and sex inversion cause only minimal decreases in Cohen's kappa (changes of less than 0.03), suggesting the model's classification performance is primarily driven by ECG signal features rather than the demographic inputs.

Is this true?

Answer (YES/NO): NO